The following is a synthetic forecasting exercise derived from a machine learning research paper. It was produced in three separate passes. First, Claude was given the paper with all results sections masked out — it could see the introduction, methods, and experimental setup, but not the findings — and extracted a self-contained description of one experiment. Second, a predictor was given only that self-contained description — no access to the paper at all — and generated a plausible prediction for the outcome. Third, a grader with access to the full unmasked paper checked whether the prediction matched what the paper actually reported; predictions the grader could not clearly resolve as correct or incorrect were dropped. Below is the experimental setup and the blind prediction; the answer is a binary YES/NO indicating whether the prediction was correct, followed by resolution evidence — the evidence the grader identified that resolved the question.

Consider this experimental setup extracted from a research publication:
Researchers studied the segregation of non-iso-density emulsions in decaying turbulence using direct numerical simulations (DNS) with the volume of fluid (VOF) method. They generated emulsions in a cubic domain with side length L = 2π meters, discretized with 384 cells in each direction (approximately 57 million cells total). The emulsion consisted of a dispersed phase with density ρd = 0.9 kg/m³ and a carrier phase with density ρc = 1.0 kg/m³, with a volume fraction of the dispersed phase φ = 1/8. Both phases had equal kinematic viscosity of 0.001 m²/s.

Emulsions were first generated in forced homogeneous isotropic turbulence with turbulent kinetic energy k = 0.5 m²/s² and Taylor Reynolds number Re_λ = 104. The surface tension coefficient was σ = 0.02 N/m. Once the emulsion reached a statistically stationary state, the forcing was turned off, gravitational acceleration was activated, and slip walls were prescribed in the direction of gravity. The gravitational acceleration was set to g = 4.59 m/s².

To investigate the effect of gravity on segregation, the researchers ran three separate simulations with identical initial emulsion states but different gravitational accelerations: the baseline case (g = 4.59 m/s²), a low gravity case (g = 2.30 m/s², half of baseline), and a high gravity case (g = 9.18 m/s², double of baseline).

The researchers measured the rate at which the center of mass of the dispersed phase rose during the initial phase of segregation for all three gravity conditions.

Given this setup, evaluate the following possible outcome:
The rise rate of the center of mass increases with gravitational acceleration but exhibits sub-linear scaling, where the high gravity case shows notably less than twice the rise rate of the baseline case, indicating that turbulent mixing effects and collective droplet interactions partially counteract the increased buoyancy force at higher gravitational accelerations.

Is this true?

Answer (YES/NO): YES